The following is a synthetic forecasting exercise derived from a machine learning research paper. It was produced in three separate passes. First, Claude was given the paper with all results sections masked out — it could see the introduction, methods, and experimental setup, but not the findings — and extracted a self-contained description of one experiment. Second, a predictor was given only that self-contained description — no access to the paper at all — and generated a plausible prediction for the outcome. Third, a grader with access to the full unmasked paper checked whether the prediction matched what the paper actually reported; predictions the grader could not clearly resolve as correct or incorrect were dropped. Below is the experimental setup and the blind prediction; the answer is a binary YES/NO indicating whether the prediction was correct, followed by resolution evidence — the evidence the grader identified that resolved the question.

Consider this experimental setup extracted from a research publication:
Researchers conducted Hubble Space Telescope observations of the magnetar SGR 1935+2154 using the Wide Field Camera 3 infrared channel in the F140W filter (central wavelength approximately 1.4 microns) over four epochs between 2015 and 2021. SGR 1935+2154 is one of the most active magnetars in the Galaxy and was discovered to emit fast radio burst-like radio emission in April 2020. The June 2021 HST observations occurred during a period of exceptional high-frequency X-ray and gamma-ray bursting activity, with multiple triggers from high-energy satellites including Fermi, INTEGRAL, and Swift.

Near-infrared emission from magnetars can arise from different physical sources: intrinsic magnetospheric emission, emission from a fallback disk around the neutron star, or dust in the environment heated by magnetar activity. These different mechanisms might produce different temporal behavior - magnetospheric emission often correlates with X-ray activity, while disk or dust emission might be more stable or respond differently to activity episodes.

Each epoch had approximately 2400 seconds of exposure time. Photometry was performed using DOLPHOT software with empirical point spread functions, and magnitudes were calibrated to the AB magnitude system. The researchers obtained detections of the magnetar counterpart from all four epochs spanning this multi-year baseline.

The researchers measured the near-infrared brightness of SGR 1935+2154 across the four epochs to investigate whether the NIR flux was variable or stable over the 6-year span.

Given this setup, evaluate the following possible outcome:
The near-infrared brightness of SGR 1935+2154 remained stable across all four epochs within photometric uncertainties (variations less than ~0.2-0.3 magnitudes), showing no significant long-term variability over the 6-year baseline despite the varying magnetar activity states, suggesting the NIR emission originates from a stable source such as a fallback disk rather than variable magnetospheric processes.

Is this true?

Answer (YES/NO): NO